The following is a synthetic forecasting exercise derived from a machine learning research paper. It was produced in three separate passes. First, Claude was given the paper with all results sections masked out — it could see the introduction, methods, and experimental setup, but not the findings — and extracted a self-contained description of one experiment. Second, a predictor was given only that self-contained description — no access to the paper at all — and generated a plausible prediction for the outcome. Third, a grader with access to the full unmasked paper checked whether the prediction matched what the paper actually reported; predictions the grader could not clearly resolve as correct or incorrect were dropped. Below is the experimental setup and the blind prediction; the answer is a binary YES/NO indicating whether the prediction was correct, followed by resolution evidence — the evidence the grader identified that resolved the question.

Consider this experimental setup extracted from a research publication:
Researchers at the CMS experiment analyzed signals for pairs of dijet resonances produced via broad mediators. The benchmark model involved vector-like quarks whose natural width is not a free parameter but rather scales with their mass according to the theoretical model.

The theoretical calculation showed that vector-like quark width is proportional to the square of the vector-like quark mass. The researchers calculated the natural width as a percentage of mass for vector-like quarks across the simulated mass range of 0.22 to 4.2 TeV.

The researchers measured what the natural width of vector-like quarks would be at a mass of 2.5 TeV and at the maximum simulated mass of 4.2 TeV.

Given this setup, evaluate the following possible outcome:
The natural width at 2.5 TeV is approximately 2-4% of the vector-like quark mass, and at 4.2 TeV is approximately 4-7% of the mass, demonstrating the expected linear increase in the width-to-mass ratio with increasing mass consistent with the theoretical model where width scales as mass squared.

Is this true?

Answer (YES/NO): NO